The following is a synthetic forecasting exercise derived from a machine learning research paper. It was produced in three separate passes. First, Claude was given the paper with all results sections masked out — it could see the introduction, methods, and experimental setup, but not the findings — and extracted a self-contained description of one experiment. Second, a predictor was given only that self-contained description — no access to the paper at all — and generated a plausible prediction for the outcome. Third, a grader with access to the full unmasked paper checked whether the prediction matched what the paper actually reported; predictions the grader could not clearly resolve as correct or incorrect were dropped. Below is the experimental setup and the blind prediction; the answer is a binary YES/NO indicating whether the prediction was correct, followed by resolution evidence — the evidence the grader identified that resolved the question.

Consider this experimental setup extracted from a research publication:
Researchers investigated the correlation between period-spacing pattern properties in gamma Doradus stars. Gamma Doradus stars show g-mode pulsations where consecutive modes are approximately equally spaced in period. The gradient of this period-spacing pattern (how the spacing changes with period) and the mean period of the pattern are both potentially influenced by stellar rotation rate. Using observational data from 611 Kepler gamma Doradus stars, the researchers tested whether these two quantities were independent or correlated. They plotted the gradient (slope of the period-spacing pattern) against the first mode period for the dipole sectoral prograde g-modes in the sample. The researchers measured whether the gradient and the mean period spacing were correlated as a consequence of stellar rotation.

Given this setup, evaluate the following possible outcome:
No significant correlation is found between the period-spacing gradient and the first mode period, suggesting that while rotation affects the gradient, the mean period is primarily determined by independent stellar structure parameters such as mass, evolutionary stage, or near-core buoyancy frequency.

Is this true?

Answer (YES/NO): NO